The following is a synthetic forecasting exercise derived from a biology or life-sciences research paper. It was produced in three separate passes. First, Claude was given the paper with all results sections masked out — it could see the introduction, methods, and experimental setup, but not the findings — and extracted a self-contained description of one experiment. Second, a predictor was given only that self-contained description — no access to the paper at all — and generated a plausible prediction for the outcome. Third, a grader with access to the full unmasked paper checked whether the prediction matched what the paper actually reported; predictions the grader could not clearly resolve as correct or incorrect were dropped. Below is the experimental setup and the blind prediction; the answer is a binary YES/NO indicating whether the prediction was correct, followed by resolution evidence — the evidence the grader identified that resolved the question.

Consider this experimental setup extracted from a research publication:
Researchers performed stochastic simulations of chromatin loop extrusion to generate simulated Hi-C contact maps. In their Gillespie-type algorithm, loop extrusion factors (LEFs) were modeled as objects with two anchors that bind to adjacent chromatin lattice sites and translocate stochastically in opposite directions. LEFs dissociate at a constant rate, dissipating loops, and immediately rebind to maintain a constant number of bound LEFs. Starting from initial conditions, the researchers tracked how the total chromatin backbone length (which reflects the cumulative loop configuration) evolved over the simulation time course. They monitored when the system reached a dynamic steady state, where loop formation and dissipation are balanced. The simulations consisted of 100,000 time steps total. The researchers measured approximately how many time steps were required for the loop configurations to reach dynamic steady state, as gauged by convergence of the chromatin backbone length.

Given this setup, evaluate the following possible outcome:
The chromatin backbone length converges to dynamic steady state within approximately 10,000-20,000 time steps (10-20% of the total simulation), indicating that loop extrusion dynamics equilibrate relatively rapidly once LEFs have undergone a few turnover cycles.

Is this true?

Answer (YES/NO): YES